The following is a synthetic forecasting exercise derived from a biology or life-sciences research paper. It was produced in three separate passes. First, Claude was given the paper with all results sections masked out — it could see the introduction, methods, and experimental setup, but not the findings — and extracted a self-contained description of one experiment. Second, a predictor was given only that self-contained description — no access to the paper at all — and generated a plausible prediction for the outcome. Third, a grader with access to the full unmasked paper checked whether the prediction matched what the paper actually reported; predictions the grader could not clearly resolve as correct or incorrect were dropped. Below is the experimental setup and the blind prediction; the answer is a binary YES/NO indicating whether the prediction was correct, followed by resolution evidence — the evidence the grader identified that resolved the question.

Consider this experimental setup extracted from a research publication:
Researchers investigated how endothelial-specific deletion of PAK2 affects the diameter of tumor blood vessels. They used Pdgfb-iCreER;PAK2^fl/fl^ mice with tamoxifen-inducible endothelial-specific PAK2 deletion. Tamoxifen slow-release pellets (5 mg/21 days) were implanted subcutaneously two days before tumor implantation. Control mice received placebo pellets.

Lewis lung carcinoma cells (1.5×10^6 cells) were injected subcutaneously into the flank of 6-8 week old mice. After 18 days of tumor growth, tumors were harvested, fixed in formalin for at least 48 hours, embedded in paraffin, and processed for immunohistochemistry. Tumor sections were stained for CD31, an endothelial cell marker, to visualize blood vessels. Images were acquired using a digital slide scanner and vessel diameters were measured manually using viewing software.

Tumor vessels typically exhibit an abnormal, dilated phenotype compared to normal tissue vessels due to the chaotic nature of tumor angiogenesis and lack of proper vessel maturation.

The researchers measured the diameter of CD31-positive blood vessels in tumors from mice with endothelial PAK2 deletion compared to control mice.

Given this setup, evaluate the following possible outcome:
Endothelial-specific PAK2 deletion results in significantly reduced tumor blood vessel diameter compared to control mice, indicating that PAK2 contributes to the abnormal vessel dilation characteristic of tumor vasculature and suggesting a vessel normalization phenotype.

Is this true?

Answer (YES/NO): NO